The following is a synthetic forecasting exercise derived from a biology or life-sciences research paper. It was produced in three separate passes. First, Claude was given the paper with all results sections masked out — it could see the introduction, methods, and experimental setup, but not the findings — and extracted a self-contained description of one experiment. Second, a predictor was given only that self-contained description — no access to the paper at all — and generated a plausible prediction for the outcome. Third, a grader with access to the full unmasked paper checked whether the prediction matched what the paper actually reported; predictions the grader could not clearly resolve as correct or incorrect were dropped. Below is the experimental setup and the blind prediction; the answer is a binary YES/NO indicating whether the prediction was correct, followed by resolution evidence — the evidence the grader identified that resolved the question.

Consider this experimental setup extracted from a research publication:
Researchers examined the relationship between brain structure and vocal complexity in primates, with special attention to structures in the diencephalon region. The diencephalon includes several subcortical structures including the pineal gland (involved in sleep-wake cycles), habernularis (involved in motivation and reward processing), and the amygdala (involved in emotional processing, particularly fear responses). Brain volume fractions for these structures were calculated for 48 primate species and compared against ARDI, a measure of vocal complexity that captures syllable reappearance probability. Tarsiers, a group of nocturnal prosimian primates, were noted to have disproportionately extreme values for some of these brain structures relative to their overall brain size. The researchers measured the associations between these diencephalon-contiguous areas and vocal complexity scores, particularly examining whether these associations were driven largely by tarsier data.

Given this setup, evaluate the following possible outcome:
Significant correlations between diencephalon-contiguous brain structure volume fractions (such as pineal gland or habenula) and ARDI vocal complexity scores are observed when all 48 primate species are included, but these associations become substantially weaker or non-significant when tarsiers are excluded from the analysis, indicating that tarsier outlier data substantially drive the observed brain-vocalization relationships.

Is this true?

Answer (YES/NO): YES